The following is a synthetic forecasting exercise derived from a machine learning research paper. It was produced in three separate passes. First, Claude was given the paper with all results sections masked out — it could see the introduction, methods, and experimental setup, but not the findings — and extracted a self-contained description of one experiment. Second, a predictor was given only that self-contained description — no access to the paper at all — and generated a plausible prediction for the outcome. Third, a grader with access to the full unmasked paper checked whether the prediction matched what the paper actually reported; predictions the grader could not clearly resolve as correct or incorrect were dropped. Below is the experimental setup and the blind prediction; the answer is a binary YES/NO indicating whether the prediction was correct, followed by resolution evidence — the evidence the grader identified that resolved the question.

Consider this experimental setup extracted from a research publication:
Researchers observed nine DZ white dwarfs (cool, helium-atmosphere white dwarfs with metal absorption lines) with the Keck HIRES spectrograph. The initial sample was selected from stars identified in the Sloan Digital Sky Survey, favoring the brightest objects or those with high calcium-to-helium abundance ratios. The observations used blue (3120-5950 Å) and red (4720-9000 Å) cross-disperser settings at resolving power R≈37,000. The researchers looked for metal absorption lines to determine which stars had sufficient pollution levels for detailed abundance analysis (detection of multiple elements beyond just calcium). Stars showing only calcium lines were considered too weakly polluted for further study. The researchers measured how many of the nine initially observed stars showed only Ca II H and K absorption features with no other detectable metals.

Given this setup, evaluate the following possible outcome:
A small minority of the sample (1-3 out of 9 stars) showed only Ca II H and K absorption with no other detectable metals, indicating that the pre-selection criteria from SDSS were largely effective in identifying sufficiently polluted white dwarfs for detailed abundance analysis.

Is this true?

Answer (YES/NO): YES